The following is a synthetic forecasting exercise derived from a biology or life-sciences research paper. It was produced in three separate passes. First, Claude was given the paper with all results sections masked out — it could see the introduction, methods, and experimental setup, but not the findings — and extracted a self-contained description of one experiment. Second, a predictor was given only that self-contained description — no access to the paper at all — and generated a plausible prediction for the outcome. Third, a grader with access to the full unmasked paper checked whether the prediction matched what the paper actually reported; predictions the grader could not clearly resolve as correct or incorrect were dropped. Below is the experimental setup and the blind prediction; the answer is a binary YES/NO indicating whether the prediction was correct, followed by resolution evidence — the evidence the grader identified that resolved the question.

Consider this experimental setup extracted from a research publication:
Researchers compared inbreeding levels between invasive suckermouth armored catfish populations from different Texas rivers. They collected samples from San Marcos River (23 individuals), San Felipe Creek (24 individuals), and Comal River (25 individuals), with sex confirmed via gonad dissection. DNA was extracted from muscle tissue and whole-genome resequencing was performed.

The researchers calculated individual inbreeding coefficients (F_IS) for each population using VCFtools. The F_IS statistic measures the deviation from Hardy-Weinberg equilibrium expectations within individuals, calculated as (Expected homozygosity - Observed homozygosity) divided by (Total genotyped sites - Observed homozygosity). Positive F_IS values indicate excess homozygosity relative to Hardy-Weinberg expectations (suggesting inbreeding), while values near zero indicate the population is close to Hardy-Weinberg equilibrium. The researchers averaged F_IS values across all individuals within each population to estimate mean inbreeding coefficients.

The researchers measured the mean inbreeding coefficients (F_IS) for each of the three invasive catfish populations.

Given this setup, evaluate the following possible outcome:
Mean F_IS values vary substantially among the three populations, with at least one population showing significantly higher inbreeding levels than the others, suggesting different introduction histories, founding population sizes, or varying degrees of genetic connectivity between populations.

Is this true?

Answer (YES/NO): NO